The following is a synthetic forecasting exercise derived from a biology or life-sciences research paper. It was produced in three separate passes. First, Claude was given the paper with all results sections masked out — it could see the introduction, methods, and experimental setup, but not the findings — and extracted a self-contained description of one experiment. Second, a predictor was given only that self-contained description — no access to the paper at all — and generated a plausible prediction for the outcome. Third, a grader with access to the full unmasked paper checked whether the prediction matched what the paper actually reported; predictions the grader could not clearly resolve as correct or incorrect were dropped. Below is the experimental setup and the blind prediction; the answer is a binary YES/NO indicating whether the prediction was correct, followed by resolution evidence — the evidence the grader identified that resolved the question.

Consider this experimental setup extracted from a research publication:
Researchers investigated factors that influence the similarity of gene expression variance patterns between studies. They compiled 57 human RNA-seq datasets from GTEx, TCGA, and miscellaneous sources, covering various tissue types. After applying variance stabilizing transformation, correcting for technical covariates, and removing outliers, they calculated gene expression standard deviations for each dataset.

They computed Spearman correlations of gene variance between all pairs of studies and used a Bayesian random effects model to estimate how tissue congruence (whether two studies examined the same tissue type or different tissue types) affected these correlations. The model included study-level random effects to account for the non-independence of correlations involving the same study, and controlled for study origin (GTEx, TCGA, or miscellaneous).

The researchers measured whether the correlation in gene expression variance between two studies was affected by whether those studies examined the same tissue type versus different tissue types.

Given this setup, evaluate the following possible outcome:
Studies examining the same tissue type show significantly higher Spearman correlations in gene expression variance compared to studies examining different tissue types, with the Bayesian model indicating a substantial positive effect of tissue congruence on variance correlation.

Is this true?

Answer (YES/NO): NO